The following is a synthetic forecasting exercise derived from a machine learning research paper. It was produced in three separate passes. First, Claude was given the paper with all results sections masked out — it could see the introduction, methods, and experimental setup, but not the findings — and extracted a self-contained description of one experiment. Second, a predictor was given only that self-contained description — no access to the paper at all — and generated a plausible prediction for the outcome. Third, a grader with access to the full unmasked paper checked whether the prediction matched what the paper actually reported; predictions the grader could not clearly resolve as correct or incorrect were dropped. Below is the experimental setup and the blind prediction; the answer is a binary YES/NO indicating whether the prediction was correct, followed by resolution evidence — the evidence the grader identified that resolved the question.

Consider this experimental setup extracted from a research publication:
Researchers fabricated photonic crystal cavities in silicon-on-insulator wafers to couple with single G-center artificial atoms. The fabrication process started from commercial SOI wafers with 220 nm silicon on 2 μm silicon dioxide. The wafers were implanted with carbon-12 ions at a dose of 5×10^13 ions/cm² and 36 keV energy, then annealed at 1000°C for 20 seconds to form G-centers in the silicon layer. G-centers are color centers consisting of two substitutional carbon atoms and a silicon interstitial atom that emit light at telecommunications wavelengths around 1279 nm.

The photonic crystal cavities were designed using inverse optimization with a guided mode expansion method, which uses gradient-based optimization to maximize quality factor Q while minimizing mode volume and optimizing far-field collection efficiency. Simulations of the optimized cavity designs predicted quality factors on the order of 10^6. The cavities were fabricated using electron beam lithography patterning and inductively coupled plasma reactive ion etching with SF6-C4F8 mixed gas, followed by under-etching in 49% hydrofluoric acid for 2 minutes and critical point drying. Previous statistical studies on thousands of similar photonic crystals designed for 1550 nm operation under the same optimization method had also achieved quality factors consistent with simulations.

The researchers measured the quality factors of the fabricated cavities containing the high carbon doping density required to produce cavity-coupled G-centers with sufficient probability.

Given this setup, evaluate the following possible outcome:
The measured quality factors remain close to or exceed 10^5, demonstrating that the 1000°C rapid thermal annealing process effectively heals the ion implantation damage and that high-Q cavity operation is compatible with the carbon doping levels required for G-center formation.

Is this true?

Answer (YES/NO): NO